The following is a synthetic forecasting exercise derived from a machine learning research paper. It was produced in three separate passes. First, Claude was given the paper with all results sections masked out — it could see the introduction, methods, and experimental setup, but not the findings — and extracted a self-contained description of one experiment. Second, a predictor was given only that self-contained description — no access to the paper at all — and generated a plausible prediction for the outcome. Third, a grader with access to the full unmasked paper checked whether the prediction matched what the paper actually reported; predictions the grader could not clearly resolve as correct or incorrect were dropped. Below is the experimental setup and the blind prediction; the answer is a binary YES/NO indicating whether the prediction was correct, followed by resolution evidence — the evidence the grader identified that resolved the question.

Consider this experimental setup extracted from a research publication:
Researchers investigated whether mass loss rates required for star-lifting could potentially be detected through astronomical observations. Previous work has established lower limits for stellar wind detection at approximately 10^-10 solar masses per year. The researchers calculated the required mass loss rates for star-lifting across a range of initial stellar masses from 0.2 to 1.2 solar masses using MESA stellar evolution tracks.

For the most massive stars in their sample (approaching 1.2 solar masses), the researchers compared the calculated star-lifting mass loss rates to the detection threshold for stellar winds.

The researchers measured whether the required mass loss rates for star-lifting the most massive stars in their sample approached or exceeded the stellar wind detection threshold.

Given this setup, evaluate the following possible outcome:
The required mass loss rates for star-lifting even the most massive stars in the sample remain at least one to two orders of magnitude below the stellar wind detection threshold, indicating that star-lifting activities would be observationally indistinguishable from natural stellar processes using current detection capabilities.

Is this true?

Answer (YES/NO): NO